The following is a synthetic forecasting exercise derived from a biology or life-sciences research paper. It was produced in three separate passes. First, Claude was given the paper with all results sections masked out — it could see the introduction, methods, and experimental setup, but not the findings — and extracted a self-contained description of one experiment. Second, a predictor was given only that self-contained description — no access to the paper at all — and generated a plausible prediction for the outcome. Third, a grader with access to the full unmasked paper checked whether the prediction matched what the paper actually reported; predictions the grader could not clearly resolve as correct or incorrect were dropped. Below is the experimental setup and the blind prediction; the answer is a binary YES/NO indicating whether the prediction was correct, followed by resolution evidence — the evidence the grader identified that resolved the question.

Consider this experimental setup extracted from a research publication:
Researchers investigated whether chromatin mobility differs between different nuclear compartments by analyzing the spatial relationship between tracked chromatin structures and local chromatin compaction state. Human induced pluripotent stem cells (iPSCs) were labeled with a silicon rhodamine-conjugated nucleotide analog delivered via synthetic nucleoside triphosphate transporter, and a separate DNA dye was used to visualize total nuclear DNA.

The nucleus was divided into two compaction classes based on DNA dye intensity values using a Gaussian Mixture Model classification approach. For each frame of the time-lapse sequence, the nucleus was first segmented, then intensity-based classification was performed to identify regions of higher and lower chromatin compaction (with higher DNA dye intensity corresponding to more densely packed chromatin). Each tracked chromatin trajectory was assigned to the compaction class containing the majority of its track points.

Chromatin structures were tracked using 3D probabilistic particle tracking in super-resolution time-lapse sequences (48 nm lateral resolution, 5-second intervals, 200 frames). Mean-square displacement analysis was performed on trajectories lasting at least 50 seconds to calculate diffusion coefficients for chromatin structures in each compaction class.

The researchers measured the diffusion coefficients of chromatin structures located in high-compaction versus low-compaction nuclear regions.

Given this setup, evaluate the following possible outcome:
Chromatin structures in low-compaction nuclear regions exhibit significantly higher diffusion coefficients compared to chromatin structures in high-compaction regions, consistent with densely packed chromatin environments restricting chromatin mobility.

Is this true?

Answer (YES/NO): YES